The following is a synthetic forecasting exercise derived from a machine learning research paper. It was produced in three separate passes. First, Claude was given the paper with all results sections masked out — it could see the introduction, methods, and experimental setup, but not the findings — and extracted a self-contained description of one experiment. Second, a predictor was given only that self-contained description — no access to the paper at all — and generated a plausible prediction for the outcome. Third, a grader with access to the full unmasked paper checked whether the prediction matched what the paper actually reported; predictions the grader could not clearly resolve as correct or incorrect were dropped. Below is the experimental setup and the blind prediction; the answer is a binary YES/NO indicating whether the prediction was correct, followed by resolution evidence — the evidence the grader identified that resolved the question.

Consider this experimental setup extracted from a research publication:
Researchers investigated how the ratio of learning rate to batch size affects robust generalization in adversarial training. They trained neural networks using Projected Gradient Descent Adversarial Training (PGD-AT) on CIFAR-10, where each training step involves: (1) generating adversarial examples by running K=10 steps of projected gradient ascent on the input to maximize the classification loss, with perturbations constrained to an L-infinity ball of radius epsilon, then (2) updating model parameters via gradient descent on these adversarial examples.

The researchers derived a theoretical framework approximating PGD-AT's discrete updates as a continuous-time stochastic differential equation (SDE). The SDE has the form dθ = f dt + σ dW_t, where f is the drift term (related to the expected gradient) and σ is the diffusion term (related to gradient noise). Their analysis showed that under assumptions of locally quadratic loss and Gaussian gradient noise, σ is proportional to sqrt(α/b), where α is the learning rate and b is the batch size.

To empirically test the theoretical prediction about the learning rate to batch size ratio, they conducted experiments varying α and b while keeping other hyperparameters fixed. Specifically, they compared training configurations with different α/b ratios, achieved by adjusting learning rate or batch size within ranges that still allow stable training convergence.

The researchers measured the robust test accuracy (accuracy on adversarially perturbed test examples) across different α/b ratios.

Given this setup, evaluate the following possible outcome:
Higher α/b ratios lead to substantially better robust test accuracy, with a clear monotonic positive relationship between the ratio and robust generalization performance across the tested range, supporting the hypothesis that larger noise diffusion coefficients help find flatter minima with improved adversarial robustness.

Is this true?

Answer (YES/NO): YES